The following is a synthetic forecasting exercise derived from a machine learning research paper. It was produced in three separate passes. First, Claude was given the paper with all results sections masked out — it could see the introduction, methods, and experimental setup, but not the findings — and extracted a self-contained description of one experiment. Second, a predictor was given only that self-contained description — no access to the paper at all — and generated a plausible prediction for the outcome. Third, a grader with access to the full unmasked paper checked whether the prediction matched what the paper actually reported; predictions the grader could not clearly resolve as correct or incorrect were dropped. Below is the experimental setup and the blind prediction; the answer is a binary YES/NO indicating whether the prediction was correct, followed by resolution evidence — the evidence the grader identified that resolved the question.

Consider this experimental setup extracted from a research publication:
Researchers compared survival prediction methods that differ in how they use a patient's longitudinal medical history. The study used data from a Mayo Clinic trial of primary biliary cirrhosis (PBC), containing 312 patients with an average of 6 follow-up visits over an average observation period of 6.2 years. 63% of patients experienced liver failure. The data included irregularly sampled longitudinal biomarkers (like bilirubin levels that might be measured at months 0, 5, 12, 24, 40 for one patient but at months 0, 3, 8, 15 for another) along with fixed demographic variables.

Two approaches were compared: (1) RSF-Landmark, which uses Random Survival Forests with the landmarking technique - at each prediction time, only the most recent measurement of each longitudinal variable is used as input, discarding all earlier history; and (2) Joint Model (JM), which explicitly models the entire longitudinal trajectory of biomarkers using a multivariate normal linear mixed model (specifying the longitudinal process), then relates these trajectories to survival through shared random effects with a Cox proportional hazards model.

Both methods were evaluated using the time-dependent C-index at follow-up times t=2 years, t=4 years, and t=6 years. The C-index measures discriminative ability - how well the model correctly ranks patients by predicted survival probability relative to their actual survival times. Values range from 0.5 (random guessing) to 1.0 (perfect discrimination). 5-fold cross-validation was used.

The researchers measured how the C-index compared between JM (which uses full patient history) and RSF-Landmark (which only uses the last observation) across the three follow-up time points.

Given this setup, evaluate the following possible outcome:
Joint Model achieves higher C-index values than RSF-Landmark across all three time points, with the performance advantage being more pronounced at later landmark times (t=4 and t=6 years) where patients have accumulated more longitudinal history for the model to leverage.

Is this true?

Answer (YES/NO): NO